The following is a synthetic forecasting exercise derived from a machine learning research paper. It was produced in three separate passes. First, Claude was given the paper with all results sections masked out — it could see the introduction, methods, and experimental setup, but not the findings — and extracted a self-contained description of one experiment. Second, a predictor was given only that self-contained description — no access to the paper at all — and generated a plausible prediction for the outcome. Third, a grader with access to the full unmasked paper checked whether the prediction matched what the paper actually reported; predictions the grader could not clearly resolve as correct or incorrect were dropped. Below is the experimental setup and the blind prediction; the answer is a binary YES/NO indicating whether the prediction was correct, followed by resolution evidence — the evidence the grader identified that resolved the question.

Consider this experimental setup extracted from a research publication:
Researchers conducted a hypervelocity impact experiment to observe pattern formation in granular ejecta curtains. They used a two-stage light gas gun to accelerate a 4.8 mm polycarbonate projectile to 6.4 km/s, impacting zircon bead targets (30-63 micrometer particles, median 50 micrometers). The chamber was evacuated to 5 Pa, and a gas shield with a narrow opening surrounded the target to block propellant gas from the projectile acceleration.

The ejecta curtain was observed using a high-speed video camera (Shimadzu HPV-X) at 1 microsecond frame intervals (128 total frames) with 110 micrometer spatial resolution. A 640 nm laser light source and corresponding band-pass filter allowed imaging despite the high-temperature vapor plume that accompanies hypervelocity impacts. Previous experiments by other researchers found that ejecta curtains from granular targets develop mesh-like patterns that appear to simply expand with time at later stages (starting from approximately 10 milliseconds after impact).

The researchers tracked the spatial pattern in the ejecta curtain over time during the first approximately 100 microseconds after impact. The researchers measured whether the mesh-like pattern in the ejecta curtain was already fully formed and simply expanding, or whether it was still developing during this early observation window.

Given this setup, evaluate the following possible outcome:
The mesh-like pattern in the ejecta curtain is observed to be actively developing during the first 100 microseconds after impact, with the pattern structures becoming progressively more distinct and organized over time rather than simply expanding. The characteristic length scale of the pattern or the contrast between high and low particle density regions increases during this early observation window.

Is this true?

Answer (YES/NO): NO